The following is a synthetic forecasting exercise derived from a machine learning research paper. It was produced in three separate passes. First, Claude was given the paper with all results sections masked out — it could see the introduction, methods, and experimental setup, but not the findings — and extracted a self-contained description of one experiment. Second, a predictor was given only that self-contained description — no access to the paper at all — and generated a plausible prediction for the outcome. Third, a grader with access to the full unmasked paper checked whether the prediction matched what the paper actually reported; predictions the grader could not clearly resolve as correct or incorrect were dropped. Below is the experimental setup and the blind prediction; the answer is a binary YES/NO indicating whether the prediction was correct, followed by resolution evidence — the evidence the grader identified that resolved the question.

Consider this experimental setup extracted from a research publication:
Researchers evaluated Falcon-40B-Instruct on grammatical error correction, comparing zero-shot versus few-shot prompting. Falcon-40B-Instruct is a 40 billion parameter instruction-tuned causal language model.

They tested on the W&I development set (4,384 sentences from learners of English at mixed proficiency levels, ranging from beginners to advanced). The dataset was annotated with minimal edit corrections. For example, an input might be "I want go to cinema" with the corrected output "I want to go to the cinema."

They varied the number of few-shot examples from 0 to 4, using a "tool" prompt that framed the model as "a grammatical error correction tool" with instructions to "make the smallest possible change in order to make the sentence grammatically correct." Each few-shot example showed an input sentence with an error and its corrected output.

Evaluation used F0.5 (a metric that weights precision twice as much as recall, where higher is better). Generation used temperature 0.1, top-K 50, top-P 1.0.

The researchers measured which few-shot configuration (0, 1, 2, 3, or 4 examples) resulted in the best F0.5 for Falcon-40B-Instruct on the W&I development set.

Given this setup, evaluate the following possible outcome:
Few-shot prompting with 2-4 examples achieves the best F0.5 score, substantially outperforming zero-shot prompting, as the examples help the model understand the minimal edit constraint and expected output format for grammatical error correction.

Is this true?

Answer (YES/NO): YES